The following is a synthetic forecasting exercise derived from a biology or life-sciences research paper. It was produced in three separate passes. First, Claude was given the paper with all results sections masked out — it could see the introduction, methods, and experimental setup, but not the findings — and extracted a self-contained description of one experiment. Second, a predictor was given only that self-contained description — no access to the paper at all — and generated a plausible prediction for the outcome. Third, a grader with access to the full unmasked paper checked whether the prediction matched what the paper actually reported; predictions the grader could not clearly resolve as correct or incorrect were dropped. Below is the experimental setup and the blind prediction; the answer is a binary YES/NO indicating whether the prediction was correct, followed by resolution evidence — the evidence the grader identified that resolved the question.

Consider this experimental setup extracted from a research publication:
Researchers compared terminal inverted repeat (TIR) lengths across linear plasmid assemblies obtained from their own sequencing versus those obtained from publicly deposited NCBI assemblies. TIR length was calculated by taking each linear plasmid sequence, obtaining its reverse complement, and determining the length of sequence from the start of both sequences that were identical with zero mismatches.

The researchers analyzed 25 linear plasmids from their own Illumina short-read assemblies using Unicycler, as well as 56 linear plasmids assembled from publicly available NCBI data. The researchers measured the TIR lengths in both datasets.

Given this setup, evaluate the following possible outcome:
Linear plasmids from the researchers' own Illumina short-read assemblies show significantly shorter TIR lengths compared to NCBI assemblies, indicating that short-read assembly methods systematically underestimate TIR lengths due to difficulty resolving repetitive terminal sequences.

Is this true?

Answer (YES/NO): NO